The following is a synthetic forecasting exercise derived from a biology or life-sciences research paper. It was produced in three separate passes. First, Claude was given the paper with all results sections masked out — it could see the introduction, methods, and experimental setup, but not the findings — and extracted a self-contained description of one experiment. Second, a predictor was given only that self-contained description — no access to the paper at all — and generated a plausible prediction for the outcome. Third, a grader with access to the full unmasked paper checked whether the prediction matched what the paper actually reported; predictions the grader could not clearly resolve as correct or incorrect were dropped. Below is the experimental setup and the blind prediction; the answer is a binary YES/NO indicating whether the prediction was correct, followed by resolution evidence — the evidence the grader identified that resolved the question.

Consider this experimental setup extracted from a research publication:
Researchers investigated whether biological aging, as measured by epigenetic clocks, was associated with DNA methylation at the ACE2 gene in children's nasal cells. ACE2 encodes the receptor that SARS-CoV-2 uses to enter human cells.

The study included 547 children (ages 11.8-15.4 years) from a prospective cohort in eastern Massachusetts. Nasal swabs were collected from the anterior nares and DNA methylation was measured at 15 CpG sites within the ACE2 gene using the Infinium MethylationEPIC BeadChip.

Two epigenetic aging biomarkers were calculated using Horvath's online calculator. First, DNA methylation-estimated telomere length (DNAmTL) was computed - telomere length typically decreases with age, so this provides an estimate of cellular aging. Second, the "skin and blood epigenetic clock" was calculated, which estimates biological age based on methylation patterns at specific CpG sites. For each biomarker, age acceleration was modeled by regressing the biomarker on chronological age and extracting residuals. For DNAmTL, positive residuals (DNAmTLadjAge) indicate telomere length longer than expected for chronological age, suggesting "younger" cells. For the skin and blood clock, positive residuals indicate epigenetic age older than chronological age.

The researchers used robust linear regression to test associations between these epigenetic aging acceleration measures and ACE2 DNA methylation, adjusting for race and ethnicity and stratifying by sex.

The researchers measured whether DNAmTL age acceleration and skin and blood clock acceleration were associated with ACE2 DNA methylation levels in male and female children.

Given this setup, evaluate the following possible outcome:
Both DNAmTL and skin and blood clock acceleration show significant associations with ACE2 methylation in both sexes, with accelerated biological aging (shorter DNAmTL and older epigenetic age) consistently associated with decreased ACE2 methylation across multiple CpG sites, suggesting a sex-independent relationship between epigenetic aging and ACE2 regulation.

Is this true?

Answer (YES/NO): NO